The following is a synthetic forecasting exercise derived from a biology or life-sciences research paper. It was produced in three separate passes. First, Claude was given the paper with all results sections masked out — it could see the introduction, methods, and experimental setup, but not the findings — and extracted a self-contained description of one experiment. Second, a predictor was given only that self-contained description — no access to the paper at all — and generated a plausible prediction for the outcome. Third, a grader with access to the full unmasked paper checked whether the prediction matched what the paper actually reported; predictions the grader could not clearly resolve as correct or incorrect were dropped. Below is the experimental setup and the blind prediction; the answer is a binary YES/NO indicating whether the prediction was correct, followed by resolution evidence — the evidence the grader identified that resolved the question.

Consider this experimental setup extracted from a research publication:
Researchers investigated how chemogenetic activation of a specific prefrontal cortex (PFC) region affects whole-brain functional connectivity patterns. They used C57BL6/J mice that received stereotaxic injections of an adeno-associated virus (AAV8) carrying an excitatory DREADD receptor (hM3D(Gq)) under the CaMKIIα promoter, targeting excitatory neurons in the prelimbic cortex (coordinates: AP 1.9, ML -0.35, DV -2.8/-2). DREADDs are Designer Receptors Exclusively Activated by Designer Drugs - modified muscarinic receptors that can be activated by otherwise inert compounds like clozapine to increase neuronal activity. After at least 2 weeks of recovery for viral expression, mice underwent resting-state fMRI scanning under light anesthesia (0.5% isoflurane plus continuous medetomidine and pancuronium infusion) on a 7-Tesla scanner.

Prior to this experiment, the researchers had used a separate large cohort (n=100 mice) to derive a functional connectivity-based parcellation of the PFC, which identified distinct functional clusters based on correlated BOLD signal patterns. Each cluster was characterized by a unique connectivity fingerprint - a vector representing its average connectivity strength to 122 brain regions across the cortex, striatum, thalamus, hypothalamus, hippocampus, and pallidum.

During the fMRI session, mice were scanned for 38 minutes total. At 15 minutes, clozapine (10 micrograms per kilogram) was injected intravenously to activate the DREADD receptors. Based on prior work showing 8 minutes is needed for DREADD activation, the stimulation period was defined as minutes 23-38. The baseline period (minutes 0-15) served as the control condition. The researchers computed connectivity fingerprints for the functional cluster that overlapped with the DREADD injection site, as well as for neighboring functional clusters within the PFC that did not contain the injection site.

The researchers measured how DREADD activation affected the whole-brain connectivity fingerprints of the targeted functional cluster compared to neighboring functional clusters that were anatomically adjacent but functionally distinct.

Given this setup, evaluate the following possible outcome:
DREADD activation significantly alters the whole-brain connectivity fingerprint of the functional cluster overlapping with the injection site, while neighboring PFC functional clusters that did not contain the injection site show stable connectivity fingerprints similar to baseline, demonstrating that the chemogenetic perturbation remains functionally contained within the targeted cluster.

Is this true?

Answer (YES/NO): YES